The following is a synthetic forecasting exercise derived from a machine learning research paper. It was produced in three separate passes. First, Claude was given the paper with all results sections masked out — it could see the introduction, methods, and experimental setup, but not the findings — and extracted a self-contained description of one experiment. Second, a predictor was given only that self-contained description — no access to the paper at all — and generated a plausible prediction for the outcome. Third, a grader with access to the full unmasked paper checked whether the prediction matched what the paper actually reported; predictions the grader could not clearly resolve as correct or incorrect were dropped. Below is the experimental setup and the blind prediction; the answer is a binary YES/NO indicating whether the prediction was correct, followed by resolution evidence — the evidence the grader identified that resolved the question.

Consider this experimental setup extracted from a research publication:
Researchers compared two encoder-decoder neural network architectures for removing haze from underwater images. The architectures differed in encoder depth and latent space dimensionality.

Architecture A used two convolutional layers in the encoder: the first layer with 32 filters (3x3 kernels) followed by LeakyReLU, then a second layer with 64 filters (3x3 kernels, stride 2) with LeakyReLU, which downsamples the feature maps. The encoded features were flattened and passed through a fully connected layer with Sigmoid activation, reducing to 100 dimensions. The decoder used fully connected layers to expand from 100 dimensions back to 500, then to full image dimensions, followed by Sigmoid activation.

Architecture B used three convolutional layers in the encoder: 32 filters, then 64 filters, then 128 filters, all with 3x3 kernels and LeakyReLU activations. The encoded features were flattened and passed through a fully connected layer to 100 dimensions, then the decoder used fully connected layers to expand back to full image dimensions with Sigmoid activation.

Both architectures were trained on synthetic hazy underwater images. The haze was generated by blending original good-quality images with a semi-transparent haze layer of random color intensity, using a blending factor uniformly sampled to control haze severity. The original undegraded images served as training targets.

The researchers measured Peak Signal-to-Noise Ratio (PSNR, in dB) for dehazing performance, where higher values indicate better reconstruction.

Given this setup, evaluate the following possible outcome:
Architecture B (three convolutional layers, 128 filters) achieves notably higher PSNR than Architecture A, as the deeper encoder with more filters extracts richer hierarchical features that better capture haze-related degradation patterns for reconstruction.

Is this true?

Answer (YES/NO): YES